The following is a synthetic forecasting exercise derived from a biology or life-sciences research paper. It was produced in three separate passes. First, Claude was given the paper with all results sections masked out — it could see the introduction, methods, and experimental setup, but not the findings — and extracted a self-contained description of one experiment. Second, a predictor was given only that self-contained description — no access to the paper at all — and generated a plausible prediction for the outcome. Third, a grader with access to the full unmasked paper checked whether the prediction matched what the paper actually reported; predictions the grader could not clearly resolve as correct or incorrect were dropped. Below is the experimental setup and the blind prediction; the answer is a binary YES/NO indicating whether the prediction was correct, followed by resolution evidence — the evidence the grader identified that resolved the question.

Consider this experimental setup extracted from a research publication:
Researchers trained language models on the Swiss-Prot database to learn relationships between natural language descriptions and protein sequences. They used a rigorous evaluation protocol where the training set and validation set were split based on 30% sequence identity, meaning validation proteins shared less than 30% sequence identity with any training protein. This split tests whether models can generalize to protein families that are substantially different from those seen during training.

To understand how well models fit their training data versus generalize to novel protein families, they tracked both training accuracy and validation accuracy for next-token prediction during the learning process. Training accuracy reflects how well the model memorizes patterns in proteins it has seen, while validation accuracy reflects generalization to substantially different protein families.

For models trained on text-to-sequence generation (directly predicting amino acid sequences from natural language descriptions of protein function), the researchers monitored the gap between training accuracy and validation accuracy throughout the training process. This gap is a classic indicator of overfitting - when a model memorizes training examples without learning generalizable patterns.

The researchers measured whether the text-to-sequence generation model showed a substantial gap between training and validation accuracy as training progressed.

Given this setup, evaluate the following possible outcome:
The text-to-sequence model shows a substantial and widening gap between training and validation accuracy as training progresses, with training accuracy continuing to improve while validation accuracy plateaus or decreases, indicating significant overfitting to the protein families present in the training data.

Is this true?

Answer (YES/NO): YES